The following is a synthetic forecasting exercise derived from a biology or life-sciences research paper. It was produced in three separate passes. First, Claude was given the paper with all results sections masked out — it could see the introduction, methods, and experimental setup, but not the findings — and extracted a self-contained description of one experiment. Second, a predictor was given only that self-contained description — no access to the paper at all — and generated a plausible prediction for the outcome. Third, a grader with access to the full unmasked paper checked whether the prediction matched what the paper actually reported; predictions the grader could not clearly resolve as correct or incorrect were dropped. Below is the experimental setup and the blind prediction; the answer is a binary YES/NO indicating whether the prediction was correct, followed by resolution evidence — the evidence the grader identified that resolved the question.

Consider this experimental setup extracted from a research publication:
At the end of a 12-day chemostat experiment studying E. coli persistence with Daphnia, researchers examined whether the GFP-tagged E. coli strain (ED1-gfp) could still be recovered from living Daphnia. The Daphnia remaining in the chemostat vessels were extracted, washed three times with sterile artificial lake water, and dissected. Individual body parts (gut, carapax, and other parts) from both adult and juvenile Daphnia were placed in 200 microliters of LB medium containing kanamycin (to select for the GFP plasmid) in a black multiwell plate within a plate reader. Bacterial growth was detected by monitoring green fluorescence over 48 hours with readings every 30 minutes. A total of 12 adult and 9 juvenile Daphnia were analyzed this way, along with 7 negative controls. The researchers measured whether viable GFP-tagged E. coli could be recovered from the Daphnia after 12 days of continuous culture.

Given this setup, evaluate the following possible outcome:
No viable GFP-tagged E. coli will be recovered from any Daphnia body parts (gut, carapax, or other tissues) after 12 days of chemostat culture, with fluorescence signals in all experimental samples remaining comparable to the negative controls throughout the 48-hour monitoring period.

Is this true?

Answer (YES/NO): NO